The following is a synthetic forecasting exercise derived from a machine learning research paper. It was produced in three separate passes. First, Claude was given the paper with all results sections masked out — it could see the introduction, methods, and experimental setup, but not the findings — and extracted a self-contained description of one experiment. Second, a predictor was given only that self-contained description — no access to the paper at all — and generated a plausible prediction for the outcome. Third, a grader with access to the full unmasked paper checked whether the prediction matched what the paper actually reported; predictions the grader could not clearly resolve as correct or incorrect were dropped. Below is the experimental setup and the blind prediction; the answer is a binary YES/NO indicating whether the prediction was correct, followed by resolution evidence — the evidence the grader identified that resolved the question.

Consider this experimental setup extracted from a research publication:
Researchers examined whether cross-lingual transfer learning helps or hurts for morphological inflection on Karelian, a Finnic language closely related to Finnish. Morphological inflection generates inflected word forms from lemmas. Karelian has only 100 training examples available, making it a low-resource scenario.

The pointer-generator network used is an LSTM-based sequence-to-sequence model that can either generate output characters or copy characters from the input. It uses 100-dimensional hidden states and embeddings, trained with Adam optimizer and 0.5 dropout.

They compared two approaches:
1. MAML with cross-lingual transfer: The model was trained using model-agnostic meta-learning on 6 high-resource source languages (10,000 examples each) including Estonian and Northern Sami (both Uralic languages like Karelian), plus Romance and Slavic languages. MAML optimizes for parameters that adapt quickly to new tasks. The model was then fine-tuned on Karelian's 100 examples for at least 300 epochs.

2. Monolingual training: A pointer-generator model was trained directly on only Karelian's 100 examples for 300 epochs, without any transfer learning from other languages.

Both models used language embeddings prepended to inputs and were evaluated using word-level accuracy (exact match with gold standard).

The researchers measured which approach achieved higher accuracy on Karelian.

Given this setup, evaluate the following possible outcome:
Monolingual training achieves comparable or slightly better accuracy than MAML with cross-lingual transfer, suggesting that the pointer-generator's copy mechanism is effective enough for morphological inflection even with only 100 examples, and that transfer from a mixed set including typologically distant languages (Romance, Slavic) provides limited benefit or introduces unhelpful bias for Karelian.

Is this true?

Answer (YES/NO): NO